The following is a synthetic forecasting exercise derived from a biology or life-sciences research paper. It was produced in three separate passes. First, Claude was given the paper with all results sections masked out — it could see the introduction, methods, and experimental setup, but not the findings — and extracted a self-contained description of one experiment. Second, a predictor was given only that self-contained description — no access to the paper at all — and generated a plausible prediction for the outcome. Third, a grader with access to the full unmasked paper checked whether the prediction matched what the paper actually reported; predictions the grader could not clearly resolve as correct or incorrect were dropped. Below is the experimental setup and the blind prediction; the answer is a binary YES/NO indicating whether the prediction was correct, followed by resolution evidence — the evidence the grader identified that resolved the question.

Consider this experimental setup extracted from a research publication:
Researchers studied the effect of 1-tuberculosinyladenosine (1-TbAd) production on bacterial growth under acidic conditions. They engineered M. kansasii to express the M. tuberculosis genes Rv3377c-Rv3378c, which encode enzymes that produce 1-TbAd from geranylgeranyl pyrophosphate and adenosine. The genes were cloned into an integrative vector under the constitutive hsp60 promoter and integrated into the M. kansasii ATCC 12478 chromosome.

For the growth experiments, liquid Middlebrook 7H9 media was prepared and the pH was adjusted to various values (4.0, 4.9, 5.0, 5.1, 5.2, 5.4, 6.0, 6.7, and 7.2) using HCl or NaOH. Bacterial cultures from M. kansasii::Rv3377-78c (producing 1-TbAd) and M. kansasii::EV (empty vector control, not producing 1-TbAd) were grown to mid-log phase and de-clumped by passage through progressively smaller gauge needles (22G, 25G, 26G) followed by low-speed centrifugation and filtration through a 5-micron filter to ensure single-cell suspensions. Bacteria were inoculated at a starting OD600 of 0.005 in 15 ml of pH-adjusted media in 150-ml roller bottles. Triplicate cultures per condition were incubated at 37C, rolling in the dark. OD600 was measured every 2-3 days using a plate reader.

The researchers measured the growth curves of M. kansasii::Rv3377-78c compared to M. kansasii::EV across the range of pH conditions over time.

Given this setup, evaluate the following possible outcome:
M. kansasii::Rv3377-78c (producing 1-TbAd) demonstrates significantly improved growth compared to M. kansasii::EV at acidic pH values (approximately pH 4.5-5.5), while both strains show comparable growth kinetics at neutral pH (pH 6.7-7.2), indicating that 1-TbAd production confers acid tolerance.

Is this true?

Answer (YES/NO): YES